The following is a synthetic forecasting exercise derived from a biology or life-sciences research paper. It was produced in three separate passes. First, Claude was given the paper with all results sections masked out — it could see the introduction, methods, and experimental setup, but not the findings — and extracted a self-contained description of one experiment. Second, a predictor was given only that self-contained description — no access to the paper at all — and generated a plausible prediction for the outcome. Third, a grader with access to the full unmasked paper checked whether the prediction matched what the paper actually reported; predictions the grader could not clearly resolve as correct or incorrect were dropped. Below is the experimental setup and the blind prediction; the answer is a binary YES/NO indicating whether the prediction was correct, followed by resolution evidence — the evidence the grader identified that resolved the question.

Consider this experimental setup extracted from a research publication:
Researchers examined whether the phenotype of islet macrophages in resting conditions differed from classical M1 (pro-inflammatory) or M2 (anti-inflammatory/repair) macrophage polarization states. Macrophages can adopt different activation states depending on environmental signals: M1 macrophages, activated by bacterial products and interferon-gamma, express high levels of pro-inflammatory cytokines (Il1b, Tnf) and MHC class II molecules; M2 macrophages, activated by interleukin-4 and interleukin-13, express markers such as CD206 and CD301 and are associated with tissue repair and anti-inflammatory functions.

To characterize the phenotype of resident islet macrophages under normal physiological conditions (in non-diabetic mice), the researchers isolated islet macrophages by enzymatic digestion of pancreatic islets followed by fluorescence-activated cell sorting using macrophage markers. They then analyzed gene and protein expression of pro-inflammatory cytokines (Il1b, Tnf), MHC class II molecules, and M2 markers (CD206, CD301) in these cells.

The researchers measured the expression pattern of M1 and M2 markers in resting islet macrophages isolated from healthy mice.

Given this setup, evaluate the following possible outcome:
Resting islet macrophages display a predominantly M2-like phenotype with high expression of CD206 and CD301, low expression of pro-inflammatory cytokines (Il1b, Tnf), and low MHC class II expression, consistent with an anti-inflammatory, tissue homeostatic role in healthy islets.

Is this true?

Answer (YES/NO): NO